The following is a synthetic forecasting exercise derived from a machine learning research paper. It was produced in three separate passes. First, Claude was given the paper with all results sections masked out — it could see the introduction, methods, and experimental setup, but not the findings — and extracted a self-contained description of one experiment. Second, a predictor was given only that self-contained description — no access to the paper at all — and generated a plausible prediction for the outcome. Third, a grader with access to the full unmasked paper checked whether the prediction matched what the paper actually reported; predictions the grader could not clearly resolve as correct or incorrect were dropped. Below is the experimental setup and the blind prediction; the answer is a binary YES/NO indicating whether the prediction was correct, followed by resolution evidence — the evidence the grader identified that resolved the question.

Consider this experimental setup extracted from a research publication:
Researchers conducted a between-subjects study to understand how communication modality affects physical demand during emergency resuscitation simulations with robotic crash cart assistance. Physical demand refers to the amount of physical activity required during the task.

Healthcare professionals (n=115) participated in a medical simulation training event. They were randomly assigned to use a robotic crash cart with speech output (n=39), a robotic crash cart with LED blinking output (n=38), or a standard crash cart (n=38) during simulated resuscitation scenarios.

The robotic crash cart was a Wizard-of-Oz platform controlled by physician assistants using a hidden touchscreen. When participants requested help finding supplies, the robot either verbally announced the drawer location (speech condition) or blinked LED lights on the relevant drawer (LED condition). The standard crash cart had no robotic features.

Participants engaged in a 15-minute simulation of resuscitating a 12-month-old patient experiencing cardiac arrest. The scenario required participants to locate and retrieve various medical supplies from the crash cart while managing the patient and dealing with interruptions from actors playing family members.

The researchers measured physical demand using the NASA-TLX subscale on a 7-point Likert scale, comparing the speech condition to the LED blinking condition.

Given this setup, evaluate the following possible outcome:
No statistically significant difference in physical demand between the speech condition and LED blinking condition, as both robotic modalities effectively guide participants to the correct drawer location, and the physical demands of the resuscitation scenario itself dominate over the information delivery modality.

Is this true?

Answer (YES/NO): YES